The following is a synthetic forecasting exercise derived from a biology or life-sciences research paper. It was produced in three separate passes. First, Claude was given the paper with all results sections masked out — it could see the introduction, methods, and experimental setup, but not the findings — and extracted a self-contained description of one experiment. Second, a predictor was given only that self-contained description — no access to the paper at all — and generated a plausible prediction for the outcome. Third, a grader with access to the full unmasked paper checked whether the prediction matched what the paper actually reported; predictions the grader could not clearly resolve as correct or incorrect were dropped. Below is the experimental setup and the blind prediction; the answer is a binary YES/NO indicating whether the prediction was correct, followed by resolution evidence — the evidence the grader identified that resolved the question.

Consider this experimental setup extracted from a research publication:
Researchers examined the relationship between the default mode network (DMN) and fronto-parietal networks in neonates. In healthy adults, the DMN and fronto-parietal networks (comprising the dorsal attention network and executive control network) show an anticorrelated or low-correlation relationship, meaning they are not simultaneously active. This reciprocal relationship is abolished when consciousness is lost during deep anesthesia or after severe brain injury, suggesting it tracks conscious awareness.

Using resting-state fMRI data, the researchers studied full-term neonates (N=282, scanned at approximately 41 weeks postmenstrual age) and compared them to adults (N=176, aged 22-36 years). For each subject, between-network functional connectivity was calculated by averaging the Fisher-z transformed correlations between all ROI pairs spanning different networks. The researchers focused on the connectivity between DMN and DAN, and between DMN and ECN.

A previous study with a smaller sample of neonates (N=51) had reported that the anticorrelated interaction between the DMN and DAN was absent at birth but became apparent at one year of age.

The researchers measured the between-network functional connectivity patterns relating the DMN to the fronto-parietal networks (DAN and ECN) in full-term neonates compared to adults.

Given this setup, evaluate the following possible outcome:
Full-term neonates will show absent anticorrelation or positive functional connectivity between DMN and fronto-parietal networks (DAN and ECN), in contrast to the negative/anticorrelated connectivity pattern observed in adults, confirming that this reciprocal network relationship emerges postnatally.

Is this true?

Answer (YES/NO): NO